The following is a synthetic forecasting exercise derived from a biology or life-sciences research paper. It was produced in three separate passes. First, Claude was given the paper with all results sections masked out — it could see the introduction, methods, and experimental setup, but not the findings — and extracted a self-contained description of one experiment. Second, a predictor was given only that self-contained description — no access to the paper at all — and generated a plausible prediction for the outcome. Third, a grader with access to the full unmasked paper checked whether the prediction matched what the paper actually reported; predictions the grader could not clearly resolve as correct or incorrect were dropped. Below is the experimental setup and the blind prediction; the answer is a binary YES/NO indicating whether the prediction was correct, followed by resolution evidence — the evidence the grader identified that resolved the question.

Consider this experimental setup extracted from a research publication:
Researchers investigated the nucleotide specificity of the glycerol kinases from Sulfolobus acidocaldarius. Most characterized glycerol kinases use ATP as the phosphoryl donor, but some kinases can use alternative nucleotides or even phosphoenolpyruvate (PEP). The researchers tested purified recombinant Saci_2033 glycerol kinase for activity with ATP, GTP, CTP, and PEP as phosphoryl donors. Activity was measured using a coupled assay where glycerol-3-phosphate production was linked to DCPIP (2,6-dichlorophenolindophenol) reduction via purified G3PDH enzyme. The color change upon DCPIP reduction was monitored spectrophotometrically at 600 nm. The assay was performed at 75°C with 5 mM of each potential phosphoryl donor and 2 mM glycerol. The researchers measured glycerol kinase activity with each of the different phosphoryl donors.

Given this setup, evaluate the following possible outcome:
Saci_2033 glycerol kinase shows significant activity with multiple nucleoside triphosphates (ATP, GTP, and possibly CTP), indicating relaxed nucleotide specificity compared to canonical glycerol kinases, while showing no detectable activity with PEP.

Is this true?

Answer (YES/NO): YES